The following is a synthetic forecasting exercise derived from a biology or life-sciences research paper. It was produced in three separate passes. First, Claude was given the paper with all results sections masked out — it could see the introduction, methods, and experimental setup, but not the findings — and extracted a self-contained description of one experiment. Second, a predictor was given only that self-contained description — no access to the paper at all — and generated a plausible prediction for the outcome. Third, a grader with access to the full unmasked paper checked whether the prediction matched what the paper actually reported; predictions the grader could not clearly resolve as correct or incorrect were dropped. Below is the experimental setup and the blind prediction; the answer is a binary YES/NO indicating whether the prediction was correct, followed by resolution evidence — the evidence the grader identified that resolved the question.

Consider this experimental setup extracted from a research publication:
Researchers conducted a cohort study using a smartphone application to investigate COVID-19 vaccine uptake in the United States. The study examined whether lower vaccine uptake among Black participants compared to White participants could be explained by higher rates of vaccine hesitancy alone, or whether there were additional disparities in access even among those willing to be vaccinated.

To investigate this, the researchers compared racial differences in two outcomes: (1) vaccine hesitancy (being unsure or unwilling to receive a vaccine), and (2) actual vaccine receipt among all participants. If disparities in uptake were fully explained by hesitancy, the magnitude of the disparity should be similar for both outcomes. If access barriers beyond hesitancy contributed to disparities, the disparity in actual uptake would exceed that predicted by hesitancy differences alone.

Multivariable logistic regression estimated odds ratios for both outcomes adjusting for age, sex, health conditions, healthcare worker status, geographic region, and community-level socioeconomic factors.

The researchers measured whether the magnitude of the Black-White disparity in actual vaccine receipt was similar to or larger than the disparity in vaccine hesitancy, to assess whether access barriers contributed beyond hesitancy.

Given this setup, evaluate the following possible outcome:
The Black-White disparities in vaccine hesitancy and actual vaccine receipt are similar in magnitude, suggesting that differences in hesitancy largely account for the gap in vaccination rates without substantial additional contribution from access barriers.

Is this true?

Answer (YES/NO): NO